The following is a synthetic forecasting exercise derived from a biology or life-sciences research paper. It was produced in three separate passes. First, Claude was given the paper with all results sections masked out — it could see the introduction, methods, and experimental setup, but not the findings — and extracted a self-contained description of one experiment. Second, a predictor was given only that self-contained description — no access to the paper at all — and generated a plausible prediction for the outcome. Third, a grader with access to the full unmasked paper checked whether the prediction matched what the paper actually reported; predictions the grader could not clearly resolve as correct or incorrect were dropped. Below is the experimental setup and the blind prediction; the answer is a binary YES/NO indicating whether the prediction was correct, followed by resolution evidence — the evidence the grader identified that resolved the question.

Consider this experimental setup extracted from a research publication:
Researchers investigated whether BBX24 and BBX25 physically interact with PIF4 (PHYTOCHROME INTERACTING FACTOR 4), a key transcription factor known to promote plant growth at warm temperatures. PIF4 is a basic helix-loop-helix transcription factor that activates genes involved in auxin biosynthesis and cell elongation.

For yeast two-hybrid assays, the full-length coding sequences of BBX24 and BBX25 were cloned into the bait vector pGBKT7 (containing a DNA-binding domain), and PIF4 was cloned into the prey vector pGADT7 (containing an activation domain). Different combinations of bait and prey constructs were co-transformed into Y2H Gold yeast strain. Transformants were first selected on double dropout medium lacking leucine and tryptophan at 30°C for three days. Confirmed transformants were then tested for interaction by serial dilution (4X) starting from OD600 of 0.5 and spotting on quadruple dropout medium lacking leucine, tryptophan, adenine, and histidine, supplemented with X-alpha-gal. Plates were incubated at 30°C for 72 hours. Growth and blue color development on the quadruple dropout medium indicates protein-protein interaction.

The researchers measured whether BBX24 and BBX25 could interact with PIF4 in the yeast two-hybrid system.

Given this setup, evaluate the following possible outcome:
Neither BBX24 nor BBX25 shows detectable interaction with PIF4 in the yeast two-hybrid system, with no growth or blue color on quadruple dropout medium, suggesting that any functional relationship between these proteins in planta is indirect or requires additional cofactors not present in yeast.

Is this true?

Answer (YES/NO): NO